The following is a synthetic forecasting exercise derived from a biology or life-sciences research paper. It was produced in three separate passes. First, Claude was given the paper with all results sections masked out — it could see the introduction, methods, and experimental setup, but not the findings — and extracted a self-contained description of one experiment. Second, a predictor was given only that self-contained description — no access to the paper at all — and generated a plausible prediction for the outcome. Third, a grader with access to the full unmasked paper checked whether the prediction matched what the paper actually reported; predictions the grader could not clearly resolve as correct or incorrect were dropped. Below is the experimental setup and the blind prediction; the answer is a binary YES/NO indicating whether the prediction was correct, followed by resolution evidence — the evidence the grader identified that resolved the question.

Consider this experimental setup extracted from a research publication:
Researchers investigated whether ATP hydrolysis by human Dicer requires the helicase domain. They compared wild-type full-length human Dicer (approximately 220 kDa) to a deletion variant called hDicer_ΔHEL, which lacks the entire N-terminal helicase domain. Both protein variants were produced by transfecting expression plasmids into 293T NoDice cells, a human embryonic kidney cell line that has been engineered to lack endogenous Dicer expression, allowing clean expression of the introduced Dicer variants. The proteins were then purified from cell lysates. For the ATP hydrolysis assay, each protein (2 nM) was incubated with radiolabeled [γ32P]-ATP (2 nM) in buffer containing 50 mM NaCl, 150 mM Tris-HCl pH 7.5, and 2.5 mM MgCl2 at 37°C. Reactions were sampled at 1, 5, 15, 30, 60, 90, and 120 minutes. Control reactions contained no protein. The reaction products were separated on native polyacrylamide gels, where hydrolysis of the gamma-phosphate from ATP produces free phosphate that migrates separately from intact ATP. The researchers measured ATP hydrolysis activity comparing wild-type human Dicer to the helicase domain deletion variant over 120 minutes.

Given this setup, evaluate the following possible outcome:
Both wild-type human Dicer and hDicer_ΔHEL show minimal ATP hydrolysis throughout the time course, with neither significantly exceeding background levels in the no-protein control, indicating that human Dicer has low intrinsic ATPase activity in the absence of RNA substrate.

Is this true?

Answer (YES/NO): NO